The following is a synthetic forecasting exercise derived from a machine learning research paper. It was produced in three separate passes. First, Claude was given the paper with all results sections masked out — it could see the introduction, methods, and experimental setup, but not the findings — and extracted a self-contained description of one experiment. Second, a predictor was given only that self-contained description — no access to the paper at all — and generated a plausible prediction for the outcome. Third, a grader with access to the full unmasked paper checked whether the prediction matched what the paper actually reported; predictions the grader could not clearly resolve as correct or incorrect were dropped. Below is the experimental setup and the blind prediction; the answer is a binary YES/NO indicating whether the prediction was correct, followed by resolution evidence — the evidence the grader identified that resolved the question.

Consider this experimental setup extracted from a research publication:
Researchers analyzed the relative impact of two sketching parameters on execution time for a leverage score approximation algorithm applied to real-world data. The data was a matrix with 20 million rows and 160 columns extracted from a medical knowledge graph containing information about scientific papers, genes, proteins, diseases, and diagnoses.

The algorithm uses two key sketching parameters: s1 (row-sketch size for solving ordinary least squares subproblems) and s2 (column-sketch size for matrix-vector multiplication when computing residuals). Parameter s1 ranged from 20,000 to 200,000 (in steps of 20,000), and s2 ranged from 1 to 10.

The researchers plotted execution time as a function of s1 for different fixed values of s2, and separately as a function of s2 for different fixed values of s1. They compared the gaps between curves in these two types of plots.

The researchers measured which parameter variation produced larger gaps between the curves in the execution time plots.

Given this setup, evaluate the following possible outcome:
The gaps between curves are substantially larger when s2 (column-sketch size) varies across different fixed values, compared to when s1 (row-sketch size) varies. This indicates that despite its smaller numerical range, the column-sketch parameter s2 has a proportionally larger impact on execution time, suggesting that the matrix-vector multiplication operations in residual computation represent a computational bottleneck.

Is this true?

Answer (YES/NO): YES